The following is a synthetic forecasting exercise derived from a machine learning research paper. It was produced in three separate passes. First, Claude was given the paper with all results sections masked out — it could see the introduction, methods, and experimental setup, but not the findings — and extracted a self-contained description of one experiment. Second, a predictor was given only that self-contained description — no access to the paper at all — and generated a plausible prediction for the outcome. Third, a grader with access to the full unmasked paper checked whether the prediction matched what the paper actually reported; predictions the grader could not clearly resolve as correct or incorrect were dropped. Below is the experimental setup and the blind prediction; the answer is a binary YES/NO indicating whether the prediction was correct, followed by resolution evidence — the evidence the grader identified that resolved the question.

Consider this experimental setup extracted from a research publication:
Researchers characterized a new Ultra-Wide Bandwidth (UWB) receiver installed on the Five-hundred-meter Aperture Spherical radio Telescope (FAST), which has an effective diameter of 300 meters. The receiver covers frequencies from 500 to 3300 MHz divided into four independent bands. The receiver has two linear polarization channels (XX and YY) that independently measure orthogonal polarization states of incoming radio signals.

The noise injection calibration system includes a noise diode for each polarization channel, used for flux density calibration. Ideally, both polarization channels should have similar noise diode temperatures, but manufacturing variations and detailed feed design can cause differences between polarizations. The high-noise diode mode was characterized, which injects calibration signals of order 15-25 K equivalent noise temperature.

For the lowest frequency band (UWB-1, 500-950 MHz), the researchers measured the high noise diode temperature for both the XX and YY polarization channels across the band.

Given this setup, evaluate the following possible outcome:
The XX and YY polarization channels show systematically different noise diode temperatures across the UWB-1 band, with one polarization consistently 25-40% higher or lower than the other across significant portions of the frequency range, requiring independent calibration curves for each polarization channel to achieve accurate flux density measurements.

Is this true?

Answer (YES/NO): NO